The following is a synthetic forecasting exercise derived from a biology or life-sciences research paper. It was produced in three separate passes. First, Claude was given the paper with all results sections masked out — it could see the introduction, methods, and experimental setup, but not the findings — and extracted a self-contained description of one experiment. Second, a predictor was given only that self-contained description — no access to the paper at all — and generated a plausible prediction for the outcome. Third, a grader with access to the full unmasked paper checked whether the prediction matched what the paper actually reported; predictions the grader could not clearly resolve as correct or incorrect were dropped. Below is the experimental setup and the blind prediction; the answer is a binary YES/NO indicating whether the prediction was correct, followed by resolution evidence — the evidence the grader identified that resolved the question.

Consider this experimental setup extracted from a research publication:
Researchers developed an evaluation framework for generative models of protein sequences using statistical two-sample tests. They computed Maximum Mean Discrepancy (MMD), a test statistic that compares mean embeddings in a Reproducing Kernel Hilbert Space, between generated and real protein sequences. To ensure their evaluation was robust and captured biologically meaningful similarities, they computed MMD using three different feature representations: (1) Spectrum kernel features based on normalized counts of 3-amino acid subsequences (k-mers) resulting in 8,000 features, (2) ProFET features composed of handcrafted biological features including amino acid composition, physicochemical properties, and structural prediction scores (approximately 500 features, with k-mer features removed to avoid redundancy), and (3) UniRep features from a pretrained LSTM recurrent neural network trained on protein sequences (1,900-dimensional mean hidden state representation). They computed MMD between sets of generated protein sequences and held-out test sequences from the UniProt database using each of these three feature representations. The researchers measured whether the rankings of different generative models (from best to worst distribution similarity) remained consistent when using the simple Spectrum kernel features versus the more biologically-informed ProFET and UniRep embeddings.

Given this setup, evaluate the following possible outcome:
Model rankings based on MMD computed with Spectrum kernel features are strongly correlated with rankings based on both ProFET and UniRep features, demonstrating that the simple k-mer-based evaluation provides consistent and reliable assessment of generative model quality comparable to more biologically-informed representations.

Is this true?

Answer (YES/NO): YES